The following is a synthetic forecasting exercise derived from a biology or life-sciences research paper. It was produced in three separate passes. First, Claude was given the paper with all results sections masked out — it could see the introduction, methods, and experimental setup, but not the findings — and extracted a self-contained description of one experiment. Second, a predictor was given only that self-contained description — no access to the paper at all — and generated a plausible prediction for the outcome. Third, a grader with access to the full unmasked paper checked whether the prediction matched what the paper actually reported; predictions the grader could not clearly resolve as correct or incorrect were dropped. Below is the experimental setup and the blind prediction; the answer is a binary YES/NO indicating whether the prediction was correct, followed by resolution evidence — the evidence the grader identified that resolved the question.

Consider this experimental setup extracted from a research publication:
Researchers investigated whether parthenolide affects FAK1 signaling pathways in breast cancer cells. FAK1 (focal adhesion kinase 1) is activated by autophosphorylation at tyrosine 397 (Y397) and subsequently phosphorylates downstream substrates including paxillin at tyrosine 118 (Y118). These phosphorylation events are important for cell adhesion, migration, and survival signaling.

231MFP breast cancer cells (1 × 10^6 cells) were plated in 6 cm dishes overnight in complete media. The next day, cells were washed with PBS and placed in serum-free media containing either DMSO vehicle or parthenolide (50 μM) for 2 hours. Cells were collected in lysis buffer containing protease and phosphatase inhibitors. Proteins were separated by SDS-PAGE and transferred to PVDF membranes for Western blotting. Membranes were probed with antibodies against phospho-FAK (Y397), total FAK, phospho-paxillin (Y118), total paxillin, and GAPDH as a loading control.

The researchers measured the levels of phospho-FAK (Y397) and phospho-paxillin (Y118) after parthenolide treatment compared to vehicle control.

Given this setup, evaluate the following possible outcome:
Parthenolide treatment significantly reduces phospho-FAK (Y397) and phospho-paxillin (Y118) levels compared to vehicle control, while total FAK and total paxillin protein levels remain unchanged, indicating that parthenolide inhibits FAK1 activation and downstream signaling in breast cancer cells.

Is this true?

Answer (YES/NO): YES